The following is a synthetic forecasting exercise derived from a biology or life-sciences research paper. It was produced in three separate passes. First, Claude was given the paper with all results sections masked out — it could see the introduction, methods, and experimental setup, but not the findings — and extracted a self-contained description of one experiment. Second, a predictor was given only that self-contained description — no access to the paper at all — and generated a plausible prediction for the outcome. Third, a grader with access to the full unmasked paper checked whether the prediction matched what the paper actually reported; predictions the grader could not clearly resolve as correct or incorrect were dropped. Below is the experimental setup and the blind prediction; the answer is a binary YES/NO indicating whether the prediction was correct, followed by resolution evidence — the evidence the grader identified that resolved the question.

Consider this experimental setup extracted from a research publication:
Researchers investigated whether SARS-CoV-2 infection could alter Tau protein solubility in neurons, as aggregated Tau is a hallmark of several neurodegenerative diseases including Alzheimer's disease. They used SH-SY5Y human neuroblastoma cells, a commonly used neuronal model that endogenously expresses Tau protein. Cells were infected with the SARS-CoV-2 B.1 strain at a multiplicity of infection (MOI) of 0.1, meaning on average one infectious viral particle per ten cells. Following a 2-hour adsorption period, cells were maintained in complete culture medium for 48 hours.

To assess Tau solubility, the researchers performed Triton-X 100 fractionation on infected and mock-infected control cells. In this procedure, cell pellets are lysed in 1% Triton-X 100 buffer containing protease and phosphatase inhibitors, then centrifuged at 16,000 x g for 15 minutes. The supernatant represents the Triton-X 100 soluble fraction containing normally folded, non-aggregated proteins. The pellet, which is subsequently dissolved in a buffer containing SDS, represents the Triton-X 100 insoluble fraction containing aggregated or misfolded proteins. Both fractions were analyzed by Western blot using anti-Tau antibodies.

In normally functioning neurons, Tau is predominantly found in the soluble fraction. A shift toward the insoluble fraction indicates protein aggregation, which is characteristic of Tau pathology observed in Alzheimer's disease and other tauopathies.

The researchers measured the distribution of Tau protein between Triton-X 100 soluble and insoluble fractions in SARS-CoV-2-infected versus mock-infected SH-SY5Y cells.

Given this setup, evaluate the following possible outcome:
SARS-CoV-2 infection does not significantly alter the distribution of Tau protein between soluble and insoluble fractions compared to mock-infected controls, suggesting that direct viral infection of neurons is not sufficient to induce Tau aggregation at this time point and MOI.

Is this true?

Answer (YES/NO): NO